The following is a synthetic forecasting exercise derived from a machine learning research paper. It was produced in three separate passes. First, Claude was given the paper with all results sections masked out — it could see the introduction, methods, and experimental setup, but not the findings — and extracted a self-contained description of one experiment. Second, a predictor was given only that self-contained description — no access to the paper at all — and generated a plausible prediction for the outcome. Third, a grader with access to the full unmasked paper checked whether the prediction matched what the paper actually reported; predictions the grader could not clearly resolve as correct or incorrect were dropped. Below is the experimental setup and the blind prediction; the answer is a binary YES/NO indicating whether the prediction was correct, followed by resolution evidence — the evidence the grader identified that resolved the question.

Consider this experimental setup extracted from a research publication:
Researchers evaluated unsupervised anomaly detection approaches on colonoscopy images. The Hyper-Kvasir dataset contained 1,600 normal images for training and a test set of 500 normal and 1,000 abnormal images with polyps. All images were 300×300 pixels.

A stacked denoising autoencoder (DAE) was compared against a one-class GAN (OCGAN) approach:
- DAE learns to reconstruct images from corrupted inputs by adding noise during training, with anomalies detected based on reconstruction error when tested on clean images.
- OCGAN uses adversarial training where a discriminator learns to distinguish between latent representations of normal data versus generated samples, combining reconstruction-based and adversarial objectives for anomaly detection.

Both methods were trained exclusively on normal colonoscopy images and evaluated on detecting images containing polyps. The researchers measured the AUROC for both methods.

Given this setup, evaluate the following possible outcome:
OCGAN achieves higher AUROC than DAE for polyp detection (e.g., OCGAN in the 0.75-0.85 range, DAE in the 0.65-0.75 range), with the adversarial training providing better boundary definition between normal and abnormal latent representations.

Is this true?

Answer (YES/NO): YES